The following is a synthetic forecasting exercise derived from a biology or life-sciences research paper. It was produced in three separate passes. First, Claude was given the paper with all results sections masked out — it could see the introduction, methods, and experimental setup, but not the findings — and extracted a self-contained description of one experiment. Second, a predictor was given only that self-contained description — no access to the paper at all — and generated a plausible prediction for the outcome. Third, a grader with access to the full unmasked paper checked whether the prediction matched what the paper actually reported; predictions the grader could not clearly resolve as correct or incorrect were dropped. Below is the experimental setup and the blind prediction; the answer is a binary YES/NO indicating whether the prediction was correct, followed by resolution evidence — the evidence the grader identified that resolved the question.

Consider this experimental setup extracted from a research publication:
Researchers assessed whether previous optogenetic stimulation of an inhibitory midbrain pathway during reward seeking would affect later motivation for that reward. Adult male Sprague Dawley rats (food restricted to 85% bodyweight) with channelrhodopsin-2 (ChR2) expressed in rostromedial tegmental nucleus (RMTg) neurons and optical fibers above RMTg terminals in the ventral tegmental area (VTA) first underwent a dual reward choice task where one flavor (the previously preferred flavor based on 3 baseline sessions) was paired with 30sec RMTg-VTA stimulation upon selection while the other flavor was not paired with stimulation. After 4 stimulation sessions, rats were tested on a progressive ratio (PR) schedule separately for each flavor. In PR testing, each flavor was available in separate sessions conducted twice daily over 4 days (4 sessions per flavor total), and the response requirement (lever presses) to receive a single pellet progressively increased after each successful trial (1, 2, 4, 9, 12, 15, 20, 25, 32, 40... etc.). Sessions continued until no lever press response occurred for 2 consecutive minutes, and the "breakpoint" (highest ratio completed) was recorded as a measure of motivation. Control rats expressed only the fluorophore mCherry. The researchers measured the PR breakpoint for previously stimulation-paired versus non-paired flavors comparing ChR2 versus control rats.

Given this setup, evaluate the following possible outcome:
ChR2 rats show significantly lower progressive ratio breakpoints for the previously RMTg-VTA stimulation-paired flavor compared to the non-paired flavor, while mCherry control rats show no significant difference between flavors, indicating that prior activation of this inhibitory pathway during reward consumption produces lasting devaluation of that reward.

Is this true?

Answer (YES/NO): NO